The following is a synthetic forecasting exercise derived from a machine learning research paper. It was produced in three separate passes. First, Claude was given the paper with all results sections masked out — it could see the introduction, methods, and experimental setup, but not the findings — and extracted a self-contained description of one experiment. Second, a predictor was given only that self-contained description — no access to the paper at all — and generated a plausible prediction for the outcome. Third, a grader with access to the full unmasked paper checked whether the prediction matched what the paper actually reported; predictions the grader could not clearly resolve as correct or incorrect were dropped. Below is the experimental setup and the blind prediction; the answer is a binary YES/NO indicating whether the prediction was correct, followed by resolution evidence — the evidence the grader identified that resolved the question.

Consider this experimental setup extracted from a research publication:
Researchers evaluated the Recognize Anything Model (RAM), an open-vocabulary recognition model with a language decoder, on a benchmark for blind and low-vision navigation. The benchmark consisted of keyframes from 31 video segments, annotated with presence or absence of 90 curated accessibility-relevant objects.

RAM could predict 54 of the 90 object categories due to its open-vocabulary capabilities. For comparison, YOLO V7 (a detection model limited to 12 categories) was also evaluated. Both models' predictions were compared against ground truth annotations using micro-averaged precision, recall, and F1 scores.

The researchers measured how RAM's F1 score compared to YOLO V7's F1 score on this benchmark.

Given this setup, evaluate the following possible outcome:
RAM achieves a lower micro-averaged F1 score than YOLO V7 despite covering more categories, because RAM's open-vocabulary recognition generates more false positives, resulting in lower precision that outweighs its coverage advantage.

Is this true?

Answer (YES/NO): NO